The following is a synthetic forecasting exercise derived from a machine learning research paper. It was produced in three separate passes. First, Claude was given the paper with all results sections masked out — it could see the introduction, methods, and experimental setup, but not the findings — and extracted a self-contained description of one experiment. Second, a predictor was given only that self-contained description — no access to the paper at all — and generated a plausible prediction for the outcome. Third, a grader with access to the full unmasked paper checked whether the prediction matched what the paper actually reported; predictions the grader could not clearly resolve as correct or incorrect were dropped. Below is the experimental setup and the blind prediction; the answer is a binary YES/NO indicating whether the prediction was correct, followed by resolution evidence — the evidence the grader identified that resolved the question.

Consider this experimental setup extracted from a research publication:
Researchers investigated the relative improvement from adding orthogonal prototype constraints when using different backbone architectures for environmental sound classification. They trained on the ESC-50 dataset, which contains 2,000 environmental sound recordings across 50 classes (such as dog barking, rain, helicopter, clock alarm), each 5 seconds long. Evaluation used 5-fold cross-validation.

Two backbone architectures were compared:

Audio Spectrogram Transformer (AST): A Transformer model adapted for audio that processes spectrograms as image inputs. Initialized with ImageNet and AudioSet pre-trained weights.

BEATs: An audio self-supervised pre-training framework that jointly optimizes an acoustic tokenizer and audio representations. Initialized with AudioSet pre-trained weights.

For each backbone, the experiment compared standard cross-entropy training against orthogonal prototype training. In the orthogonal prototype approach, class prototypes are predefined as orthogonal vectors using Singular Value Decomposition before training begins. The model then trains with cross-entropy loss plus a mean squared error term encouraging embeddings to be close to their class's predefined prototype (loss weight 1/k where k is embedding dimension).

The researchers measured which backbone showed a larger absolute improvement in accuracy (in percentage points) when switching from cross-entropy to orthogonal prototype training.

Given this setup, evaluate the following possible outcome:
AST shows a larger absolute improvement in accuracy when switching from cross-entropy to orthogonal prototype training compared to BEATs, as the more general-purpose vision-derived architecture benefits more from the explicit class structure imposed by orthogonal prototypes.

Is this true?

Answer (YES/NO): NO